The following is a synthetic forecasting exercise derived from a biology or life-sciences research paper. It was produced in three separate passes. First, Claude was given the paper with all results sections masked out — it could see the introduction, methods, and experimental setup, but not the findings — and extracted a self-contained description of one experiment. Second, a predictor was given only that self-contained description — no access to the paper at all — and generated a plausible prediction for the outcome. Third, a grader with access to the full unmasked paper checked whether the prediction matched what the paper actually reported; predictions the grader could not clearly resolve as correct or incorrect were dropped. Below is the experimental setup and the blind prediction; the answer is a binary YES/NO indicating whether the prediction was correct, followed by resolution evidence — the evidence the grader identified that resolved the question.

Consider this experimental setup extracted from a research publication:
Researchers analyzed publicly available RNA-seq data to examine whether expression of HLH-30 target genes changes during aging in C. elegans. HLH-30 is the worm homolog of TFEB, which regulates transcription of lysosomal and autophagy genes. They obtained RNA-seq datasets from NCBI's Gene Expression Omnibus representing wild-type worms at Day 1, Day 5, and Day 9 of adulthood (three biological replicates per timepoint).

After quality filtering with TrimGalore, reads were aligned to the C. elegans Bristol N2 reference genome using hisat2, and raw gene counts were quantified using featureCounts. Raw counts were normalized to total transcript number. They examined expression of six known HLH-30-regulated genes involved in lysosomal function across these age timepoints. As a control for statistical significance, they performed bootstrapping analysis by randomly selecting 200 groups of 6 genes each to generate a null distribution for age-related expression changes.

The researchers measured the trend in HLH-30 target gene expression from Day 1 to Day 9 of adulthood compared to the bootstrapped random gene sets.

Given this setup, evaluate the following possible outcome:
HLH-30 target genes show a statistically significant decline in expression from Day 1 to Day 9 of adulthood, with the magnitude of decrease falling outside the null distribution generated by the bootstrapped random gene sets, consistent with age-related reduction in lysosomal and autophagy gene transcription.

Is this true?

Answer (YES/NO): YES